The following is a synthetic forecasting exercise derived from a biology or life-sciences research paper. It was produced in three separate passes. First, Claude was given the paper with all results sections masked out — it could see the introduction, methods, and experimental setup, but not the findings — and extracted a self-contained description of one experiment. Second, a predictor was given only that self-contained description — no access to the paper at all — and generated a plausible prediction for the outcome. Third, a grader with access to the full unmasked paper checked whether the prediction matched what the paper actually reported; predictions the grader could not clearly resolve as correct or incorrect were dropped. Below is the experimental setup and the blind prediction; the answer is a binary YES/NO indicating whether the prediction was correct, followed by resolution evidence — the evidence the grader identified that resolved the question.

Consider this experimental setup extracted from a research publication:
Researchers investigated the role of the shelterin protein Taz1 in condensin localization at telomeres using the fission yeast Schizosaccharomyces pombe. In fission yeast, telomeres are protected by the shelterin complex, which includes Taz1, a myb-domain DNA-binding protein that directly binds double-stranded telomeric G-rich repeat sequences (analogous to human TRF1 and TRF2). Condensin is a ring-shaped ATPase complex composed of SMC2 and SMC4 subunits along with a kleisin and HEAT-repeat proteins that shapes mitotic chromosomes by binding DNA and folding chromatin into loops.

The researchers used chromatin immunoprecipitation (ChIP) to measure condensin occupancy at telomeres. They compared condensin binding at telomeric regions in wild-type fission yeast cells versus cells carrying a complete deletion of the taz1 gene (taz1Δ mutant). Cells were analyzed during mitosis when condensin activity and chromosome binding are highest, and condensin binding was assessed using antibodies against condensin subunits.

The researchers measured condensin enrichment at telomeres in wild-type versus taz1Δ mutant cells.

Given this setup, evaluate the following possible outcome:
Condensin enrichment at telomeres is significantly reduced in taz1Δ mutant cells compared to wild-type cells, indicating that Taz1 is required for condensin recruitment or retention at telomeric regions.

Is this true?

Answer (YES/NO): YES